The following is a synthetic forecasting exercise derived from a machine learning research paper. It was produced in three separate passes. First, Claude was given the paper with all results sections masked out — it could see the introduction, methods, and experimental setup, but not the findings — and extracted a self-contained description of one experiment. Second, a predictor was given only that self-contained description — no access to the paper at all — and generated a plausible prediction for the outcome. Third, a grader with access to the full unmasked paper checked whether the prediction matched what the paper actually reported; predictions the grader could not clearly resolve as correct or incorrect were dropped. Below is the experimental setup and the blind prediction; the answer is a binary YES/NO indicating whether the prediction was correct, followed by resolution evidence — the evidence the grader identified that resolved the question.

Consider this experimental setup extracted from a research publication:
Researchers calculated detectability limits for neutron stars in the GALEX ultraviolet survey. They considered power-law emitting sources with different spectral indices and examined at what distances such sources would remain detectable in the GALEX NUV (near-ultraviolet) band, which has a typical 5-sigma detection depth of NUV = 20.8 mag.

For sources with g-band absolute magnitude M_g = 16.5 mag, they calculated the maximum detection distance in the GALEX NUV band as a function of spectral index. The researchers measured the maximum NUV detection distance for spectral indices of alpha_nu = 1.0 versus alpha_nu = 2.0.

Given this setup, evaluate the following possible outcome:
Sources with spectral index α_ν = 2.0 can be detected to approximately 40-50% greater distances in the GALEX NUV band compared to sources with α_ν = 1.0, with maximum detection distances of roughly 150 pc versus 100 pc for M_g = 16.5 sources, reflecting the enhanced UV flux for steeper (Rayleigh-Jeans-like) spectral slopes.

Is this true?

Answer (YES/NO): NO